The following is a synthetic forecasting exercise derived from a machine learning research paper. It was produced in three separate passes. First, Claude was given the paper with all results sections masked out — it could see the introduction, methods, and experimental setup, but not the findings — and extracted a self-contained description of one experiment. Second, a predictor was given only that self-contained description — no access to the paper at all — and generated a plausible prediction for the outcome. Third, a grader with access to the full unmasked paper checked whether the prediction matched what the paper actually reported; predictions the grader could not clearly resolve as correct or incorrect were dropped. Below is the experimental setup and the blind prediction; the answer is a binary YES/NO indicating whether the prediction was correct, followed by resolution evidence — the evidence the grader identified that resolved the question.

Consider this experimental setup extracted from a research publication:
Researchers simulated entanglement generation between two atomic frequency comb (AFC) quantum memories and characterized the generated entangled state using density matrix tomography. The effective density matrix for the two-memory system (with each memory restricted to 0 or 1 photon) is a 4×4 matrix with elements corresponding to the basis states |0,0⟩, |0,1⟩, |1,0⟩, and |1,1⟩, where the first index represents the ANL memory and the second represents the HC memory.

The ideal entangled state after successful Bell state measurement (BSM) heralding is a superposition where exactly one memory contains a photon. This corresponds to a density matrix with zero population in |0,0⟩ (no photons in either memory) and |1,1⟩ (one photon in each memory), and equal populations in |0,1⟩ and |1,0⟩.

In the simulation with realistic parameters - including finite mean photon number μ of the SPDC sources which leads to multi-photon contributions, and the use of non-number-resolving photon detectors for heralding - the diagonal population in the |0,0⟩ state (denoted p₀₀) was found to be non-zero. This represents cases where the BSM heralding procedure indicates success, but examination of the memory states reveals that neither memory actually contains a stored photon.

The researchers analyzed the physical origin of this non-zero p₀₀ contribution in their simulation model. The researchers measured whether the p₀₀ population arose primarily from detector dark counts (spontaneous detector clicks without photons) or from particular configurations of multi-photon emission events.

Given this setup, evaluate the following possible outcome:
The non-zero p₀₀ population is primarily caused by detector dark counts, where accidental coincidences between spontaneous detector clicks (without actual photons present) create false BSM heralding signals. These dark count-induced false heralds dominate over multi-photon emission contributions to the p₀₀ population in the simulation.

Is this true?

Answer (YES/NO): NO